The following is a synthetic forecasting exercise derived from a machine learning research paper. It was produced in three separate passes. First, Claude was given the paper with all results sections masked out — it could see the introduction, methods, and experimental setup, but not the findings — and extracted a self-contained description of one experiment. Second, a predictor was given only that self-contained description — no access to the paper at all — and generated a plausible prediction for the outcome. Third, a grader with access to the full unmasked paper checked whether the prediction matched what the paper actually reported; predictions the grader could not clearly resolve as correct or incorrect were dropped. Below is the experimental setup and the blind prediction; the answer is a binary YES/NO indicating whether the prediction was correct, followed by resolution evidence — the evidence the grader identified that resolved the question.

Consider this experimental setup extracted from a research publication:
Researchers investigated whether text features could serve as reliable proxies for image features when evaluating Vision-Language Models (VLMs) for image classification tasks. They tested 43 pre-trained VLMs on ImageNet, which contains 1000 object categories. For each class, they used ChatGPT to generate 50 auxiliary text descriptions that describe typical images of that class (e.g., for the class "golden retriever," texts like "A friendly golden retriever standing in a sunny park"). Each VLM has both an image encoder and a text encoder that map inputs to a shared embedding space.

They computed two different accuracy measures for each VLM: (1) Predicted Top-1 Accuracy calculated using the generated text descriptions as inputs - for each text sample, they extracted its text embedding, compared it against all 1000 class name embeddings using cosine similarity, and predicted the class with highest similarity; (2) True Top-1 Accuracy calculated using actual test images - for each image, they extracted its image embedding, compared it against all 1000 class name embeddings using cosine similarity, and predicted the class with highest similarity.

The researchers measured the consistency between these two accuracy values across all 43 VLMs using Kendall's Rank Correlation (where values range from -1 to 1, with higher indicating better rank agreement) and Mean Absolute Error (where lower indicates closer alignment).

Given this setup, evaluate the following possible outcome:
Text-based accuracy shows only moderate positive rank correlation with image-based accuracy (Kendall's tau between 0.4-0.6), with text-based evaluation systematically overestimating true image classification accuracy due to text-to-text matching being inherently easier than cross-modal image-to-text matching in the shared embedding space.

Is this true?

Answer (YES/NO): NO